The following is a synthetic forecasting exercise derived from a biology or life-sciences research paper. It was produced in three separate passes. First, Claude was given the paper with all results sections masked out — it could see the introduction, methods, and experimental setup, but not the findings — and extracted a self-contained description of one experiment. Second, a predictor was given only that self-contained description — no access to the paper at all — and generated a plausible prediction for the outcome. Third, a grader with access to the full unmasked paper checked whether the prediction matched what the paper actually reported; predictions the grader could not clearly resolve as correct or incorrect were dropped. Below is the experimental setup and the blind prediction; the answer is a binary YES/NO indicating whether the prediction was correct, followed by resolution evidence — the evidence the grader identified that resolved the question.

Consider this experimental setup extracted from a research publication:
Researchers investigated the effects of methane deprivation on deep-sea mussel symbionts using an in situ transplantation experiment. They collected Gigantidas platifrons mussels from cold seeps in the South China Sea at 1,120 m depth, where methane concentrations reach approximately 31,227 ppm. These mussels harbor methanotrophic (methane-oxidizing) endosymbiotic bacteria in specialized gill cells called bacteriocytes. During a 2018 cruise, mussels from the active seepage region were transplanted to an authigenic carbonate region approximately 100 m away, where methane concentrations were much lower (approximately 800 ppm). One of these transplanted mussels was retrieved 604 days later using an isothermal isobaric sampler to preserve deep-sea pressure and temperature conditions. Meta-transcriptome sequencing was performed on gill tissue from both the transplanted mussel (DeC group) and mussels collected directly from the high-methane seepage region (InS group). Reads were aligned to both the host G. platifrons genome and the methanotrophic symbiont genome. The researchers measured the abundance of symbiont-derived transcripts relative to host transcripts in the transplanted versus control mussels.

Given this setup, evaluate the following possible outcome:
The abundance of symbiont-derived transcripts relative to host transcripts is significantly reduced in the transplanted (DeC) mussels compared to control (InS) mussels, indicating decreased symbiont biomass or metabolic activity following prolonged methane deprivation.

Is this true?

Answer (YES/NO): YES